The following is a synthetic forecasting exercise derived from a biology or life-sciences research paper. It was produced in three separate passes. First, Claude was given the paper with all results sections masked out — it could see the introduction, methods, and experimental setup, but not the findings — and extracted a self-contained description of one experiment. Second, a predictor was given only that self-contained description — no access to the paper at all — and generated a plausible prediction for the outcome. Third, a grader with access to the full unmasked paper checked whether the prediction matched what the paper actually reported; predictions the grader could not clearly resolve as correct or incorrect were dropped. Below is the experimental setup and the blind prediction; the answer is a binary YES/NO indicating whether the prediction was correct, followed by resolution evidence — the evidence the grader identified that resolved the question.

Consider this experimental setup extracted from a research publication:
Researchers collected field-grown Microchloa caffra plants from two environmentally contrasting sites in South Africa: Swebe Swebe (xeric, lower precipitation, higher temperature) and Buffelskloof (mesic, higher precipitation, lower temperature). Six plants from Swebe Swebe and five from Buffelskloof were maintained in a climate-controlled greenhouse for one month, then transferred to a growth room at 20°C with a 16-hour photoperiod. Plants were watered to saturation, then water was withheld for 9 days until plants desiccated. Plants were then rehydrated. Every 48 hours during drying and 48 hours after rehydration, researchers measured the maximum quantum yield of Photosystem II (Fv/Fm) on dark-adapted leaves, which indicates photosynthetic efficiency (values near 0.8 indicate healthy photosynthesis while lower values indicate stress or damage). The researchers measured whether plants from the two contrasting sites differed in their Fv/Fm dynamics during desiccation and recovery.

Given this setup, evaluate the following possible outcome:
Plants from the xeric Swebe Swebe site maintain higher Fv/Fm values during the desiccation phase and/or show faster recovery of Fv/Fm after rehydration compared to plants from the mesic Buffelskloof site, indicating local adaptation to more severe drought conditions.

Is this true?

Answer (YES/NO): YES